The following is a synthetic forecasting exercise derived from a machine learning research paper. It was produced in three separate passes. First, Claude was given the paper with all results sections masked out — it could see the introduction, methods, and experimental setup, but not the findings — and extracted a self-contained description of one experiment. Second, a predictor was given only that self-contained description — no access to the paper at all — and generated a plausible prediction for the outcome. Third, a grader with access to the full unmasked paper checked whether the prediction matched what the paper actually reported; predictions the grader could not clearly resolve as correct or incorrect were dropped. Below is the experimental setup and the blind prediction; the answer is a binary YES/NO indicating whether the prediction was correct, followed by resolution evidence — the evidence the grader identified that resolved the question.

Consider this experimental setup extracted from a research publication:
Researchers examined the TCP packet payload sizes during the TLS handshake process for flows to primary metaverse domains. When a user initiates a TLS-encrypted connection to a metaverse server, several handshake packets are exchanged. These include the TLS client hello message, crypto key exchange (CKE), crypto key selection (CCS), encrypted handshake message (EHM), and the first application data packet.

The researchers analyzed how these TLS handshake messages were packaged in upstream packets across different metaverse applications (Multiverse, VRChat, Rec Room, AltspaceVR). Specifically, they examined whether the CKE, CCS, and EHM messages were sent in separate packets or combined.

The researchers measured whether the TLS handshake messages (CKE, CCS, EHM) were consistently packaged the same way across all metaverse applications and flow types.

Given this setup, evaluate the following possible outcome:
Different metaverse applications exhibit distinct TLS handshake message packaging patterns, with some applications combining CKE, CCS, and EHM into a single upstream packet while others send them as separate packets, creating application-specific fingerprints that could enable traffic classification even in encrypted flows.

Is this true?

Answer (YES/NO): YES